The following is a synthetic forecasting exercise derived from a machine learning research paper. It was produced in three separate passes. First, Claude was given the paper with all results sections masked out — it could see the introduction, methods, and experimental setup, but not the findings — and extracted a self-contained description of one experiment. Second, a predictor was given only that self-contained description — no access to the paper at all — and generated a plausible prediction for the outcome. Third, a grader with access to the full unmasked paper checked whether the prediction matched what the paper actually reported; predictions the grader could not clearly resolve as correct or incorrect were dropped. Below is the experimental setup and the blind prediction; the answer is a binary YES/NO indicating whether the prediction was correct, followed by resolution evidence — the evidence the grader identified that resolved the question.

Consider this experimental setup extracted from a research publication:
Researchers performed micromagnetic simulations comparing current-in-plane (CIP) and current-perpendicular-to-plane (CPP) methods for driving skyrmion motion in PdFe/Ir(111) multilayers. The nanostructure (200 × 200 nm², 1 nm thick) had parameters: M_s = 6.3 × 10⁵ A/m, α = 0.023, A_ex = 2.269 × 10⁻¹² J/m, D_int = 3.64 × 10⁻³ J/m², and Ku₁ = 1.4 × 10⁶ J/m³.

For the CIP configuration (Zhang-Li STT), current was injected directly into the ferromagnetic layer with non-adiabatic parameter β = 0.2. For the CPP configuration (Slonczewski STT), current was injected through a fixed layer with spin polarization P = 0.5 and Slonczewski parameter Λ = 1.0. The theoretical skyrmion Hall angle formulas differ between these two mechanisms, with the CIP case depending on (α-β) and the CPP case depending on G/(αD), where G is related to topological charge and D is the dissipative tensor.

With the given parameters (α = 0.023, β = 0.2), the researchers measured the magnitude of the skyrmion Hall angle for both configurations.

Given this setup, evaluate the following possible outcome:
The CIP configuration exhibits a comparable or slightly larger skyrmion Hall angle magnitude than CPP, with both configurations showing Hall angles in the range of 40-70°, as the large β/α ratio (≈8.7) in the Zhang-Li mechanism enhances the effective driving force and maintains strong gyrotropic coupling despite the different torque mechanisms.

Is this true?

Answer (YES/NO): NO